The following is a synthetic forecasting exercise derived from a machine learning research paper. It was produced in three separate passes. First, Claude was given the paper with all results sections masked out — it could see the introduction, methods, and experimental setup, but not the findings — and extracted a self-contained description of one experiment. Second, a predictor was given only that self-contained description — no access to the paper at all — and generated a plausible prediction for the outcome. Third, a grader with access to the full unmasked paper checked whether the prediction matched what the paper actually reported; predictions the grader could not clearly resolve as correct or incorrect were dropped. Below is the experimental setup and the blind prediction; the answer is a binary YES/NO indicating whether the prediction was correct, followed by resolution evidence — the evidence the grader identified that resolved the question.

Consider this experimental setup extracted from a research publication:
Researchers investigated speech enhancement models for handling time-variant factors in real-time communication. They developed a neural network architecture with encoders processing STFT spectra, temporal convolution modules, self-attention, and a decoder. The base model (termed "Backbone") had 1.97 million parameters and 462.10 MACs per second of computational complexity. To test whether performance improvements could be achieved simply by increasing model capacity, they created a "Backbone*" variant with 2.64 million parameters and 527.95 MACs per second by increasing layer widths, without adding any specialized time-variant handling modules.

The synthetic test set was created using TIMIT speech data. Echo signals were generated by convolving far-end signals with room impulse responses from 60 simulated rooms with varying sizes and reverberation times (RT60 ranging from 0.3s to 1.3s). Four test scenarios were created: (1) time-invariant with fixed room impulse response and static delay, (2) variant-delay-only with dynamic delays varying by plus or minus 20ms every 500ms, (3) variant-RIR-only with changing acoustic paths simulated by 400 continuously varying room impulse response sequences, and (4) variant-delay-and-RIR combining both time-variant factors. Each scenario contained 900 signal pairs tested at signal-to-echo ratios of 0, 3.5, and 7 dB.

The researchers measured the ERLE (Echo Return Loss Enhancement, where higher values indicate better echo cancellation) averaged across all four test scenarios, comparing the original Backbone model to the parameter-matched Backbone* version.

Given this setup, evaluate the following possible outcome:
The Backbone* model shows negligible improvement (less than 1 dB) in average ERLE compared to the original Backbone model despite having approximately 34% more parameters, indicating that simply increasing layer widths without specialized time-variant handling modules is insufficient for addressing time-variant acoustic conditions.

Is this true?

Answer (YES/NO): NO